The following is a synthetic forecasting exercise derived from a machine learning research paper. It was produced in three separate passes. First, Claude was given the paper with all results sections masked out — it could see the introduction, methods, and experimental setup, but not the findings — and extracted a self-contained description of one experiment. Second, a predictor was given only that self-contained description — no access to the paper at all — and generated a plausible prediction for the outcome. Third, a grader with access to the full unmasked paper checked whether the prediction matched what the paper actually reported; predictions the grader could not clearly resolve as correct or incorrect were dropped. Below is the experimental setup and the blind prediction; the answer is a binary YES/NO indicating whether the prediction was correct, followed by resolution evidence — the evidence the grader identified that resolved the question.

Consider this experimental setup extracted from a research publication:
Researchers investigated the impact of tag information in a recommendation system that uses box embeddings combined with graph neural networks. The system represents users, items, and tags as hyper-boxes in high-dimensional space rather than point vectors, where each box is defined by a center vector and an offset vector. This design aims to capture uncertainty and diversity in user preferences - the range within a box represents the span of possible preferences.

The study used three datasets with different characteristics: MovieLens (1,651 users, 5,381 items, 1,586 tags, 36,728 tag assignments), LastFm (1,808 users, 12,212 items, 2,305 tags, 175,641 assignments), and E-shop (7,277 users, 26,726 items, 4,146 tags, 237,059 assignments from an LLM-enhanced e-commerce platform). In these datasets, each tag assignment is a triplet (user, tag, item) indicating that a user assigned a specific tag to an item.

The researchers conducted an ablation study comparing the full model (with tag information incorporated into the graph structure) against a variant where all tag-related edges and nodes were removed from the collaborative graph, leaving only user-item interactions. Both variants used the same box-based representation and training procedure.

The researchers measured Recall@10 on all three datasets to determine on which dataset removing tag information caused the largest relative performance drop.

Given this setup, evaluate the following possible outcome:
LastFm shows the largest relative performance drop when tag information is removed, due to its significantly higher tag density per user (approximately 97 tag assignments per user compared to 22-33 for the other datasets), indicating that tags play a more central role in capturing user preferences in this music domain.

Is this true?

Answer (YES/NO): NO